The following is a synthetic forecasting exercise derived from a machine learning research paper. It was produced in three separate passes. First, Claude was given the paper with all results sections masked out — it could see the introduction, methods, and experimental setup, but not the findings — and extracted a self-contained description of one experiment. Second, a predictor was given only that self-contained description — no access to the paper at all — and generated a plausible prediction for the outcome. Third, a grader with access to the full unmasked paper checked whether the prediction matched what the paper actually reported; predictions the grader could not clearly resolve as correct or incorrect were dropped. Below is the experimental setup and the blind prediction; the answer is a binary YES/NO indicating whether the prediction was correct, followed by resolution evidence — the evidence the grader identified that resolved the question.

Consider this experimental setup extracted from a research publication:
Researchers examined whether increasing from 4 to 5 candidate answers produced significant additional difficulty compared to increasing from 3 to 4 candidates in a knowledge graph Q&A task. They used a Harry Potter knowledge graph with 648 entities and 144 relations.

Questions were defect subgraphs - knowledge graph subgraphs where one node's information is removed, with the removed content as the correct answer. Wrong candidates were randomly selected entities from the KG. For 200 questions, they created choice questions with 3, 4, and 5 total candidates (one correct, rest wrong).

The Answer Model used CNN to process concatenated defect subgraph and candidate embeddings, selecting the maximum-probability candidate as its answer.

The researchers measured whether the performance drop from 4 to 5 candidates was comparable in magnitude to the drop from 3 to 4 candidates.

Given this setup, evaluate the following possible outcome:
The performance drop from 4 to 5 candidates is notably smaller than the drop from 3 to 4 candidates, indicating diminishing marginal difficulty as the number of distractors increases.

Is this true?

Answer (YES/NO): YES